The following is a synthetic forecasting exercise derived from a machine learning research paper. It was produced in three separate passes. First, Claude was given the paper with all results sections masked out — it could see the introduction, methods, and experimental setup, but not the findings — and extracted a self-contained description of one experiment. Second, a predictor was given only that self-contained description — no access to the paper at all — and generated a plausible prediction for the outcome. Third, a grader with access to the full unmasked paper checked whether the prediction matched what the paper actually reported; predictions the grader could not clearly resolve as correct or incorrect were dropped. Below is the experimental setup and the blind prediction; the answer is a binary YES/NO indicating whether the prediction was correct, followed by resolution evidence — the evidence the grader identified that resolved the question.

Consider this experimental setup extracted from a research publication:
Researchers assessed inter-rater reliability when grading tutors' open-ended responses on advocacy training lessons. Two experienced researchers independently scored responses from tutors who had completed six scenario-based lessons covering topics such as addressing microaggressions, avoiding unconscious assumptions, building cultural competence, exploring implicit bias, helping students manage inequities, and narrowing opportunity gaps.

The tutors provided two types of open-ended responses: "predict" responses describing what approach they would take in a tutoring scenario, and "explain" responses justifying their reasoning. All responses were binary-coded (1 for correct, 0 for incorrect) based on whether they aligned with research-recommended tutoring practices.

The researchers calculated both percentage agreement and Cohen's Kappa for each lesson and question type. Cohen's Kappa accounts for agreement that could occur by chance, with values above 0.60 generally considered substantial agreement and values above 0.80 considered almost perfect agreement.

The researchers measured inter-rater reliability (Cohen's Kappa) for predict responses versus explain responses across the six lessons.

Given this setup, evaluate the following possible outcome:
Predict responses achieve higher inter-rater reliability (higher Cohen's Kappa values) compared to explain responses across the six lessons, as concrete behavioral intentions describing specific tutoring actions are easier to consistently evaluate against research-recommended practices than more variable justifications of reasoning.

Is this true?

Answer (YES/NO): NO